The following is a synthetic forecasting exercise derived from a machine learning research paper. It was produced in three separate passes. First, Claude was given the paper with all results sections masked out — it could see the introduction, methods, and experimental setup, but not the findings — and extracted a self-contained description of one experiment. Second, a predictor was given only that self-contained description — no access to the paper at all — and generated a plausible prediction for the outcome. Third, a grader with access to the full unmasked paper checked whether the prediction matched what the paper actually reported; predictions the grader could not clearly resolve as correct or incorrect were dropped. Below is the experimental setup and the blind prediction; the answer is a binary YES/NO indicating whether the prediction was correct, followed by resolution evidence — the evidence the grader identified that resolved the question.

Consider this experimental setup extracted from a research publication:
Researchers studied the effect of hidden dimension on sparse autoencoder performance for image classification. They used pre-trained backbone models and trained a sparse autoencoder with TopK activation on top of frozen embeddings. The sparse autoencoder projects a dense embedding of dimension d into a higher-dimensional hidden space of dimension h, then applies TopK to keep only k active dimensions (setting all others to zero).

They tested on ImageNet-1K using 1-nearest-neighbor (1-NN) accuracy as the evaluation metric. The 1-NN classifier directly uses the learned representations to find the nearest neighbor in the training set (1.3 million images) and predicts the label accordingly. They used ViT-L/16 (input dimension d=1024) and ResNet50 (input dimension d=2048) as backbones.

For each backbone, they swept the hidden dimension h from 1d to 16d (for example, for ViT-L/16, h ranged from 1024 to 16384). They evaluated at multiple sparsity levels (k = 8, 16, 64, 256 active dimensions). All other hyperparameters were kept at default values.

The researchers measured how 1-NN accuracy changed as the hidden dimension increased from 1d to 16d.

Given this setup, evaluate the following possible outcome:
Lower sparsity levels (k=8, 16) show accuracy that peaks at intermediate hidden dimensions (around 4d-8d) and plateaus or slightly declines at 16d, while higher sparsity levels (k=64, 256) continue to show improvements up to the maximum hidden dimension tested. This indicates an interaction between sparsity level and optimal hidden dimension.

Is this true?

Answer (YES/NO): NO